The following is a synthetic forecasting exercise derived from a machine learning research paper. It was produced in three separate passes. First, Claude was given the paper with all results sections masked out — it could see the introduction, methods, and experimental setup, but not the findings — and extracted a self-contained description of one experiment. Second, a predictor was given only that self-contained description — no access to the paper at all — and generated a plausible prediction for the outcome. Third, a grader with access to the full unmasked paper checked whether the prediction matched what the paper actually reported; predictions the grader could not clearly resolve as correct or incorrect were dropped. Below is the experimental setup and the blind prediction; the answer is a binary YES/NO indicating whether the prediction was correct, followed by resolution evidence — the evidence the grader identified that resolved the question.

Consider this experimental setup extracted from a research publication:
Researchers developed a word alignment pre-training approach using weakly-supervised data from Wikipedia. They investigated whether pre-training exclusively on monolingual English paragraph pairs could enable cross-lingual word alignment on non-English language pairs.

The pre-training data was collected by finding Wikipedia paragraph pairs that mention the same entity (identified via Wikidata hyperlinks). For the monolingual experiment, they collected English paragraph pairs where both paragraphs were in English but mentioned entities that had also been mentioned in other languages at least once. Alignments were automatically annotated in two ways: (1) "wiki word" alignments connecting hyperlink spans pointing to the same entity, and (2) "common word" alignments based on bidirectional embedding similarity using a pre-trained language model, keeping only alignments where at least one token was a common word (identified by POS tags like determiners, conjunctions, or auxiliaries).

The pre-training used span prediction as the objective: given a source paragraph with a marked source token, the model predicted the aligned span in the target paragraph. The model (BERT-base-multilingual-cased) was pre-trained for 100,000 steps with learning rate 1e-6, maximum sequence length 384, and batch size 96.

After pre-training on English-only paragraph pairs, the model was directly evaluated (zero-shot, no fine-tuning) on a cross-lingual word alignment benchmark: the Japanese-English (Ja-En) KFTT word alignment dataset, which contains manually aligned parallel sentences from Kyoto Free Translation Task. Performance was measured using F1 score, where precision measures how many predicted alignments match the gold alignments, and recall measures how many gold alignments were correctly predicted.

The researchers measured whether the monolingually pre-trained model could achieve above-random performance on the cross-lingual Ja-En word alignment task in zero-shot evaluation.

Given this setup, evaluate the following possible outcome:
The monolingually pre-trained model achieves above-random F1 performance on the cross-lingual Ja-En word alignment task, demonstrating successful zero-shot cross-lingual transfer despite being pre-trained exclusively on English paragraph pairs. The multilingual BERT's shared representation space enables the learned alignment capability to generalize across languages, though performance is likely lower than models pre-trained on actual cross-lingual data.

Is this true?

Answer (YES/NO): YES